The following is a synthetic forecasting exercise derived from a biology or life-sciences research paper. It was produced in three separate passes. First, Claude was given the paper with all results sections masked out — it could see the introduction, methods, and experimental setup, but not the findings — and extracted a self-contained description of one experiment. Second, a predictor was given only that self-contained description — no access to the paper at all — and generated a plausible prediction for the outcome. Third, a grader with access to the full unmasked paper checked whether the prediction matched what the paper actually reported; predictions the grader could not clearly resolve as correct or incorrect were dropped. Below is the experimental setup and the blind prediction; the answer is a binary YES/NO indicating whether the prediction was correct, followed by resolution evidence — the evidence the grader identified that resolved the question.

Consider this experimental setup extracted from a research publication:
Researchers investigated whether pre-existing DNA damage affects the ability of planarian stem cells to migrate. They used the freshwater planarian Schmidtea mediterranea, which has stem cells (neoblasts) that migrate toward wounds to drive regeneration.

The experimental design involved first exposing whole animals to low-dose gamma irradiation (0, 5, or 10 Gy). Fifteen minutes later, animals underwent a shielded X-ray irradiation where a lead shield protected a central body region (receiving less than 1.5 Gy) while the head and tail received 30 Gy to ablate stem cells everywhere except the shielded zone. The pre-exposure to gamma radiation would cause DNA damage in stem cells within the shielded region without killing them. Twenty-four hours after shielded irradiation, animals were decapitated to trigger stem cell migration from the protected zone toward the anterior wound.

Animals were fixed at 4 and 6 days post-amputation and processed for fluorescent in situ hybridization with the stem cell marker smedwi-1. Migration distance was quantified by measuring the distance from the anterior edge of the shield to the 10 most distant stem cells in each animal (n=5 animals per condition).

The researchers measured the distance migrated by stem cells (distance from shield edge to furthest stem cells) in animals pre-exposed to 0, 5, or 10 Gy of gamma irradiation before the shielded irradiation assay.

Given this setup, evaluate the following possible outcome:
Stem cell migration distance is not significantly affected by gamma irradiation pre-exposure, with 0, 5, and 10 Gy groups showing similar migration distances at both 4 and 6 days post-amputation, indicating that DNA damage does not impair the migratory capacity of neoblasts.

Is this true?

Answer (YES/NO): NO